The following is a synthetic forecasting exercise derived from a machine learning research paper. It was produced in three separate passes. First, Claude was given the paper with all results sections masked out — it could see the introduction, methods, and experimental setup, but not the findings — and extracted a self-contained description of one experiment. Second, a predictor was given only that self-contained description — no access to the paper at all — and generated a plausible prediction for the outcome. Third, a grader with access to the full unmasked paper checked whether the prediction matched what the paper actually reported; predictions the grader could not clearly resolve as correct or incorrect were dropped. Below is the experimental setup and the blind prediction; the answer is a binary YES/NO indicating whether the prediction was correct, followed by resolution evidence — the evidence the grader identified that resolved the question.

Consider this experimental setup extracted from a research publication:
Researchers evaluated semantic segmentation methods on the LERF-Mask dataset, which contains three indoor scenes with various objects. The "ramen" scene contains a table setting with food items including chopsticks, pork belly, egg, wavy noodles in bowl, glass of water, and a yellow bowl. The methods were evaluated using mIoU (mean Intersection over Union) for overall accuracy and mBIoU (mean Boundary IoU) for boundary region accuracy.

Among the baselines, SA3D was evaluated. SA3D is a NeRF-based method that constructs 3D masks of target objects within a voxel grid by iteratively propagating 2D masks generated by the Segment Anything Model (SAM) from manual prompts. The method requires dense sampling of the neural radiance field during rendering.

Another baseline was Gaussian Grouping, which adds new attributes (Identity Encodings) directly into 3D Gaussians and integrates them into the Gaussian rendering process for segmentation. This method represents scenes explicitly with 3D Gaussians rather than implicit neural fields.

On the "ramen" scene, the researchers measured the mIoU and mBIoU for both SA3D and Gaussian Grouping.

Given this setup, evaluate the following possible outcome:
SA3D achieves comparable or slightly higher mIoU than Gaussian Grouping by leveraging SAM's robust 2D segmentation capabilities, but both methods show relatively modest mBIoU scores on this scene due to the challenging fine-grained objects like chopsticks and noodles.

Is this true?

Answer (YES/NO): NO